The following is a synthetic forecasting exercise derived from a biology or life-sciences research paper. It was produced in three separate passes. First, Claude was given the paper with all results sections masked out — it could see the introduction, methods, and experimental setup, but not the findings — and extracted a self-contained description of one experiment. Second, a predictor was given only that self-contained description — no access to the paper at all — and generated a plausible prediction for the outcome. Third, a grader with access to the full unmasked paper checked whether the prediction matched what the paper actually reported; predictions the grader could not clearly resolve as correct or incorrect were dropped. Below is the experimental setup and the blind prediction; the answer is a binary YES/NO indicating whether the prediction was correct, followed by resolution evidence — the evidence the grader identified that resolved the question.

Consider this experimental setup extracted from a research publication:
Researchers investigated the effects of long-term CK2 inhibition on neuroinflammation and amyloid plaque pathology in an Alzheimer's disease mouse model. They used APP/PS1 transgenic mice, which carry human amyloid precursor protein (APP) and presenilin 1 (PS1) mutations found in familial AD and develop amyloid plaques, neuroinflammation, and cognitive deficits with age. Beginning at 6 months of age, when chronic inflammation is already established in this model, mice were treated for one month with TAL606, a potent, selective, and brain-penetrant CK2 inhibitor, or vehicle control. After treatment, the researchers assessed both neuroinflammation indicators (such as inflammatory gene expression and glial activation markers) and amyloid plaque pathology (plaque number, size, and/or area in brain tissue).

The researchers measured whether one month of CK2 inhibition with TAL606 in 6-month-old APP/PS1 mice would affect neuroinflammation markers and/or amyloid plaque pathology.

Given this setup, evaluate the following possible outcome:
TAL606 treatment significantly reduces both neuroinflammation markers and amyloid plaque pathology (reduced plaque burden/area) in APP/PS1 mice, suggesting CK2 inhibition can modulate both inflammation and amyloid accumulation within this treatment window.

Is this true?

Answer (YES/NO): NO